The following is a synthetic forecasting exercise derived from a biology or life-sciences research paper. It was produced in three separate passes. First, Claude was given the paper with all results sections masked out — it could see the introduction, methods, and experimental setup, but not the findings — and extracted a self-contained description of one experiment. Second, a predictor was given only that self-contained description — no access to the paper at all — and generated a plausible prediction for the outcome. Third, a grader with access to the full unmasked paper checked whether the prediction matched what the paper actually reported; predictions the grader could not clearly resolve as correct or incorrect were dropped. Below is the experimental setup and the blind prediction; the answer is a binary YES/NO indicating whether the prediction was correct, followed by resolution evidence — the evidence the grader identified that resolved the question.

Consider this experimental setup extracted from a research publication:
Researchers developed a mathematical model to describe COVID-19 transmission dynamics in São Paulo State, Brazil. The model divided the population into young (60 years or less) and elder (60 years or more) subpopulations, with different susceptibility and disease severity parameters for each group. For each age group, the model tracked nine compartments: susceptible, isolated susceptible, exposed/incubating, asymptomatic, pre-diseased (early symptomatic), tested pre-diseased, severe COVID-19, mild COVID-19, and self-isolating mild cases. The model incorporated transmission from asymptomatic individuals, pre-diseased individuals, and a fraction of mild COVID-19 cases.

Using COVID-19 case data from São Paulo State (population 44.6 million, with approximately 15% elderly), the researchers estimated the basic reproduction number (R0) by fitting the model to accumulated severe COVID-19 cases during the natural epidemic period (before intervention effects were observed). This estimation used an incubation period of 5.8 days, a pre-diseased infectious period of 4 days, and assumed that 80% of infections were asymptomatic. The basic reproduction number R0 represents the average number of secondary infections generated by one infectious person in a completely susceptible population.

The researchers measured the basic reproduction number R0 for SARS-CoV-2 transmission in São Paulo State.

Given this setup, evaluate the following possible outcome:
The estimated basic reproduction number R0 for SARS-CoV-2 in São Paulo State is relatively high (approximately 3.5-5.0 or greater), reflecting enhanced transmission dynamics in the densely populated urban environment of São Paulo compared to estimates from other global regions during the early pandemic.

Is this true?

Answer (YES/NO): NO